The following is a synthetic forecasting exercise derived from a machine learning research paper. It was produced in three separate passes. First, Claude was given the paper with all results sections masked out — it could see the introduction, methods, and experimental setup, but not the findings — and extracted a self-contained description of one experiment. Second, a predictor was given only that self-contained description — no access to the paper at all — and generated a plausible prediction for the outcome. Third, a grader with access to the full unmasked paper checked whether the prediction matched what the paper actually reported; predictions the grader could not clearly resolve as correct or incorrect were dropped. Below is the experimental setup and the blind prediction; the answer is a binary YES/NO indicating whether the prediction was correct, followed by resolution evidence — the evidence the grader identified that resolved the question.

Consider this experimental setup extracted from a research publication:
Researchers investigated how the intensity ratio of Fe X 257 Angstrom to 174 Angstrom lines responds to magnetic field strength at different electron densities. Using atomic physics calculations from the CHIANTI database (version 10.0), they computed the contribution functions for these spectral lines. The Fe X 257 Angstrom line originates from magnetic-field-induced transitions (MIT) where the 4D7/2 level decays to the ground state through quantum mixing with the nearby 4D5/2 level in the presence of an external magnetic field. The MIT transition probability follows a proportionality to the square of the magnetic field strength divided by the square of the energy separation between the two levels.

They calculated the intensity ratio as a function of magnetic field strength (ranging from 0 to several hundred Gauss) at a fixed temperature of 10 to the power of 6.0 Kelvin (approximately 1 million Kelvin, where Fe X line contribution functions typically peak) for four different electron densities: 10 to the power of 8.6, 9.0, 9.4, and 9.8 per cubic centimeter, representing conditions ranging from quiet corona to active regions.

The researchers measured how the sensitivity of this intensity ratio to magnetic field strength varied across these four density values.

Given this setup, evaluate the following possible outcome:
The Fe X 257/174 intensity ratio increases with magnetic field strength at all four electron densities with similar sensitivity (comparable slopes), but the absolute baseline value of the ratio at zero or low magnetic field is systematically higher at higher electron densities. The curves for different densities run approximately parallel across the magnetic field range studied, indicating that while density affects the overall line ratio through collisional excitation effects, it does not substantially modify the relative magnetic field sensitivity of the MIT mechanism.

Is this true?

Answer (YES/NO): NO